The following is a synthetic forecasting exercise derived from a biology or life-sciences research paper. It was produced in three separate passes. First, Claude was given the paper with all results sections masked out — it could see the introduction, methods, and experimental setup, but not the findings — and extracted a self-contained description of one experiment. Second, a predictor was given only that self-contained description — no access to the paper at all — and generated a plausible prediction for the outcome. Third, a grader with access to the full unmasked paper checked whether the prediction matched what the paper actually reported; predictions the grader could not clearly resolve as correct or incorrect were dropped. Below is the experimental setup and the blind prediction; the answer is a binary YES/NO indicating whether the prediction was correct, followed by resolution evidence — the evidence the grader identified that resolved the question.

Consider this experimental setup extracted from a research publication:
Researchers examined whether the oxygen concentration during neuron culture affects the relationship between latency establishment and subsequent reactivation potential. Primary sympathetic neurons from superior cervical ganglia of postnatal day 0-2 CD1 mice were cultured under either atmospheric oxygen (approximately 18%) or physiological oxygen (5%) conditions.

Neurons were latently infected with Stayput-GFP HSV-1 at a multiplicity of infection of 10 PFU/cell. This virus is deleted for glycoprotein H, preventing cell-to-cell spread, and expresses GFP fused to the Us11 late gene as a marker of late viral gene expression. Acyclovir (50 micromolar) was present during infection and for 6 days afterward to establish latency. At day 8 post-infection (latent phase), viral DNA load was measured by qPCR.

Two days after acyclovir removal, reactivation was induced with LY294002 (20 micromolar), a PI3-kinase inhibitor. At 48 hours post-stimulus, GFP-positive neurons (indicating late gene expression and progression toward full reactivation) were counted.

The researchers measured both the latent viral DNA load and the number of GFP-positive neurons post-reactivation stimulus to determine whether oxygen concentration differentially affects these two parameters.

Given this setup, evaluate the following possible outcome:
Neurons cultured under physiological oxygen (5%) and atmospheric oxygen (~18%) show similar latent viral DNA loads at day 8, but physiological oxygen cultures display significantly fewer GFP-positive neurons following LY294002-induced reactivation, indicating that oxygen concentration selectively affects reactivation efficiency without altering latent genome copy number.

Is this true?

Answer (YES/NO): YES